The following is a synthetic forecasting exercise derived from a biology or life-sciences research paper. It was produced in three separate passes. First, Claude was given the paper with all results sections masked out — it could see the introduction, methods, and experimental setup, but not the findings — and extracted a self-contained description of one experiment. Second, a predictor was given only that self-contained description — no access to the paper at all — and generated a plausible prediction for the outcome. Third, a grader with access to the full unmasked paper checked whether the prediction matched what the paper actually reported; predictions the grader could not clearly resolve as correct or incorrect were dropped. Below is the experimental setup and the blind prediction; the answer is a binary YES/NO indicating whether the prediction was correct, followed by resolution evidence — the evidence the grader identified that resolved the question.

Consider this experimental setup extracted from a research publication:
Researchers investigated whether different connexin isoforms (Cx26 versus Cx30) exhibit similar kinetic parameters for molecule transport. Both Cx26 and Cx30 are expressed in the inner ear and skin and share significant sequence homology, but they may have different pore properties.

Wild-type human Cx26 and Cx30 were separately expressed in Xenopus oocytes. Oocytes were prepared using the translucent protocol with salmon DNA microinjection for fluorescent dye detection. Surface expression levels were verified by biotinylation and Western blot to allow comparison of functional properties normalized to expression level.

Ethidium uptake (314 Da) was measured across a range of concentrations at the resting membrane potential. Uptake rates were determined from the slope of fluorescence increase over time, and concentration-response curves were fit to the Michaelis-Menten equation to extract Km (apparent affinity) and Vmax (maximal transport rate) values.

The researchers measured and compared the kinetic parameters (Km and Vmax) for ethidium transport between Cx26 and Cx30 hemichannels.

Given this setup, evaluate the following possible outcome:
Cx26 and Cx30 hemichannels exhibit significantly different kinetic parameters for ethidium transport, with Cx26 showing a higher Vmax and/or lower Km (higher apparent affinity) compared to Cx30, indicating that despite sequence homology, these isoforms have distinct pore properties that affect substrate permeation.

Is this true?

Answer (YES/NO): NO